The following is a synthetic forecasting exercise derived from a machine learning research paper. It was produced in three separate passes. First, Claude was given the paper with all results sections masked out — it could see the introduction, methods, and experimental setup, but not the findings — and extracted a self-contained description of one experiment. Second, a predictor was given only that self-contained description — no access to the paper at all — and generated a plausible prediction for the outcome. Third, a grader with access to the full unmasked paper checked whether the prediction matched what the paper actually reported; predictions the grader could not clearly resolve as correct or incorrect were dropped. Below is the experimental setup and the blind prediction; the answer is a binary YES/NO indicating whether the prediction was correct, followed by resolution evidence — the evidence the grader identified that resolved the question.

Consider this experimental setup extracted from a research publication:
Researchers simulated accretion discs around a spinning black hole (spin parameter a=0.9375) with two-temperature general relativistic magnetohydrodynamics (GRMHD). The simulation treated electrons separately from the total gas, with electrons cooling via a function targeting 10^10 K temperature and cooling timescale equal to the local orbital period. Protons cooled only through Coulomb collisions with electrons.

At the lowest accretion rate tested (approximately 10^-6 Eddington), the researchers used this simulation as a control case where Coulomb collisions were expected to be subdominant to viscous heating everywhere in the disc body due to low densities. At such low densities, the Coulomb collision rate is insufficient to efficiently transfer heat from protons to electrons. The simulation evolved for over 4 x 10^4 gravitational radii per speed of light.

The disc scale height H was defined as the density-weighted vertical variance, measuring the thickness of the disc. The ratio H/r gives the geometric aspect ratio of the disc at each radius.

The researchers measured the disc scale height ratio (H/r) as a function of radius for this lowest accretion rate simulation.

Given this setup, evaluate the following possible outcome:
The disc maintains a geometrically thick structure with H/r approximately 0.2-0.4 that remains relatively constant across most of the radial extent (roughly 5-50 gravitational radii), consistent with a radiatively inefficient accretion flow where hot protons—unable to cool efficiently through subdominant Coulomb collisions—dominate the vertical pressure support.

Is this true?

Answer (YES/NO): YES